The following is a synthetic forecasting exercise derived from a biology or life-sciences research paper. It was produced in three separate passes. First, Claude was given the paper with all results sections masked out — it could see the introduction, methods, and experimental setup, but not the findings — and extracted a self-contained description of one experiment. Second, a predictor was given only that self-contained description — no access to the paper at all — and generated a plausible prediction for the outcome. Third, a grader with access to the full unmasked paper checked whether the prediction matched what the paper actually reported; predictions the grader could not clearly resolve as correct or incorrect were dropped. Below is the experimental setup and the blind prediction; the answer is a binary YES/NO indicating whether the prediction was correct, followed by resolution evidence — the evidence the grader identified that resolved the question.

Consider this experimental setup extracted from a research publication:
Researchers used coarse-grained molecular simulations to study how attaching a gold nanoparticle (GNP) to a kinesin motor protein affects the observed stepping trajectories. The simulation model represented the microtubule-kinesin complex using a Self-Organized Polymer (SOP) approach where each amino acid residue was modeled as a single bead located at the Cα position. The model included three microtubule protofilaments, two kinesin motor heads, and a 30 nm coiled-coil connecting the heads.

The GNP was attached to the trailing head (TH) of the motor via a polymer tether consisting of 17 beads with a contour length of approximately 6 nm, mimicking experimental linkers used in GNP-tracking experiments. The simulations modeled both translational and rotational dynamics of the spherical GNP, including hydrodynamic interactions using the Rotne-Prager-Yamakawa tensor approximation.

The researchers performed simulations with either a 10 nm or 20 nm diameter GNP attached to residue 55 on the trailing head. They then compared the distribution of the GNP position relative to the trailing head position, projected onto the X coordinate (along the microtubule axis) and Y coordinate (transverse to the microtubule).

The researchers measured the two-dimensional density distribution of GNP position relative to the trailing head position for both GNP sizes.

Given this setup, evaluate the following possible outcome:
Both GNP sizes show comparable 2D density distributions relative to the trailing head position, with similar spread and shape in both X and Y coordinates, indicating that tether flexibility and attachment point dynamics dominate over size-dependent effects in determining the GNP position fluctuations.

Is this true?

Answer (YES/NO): NO